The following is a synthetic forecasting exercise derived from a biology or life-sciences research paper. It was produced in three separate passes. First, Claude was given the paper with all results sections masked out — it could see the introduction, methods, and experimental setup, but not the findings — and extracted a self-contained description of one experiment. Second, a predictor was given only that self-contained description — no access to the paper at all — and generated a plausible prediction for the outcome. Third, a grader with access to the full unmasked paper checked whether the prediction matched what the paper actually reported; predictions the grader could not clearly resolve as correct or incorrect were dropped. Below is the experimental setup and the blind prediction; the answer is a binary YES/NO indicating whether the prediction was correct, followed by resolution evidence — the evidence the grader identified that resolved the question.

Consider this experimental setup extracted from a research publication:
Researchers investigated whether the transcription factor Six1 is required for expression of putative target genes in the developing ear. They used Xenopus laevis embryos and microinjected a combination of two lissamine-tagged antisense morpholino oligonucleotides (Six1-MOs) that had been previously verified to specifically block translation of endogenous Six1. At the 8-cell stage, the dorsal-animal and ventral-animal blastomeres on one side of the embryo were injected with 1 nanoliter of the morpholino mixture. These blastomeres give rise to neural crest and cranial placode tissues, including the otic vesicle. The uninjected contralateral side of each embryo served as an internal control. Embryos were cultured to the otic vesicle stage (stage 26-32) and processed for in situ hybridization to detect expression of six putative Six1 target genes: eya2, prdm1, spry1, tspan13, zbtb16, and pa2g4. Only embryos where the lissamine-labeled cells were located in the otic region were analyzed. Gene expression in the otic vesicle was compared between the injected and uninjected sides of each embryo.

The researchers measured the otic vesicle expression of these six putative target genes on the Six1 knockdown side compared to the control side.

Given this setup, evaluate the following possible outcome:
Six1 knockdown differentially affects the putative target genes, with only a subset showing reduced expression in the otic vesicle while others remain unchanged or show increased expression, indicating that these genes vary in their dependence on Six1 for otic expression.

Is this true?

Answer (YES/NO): NO